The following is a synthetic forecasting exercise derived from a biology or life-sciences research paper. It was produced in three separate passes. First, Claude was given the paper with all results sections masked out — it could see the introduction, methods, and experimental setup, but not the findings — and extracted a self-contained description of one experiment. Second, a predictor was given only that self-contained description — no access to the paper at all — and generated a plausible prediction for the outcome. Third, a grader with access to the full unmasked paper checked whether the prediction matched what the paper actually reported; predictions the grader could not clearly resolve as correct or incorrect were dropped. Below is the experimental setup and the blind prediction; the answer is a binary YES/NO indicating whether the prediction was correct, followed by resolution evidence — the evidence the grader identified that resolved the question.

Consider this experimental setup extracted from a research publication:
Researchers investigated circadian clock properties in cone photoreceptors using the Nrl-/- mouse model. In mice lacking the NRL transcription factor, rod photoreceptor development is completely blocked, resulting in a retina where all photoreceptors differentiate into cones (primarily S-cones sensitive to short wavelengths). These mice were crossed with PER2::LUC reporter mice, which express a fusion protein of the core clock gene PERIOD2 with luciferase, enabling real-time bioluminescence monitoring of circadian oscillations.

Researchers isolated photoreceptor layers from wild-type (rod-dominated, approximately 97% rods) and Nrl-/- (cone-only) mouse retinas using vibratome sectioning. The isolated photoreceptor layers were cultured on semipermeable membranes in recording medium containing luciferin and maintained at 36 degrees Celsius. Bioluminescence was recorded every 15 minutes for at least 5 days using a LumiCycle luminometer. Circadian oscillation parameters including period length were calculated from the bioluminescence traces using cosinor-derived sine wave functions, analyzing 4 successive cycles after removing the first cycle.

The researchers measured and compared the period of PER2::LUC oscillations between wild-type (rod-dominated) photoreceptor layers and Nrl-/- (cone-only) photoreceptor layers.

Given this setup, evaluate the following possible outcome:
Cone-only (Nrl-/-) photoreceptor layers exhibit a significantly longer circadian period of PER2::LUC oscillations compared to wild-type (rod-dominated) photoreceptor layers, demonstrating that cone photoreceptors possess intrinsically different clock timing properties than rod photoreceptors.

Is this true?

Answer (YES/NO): YES